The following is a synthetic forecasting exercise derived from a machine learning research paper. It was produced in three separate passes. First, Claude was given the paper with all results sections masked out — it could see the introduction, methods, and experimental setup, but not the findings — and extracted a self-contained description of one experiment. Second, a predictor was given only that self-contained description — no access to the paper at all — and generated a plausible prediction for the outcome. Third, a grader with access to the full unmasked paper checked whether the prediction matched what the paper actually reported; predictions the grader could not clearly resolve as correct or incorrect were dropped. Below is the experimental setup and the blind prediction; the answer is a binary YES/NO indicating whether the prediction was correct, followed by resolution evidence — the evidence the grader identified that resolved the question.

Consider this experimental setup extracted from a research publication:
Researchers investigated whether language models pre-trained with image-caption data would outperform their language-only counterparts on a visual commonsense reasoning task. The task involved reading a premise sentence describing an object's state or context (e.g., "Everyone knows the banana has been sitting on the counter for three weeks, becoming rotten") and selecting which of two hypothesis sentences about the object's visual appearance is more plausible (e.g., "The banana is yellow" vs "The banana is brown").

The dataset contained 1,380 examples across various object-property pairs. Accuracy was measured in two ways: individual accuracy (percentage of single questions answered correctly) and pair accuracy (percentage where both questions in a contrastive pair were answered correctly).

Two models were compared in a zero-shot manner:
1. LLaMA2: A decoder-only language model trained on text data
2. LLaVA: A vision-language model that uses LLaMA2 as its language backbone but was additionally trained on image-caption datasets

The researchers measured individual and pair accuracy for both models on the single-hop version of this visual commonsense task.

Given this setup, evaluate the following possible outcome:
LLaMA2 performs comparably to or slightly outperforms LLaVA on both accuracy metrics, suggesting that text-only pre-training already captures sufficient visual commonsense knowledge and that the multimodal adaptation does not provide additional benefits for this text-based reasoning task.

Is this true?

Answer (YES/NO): NO